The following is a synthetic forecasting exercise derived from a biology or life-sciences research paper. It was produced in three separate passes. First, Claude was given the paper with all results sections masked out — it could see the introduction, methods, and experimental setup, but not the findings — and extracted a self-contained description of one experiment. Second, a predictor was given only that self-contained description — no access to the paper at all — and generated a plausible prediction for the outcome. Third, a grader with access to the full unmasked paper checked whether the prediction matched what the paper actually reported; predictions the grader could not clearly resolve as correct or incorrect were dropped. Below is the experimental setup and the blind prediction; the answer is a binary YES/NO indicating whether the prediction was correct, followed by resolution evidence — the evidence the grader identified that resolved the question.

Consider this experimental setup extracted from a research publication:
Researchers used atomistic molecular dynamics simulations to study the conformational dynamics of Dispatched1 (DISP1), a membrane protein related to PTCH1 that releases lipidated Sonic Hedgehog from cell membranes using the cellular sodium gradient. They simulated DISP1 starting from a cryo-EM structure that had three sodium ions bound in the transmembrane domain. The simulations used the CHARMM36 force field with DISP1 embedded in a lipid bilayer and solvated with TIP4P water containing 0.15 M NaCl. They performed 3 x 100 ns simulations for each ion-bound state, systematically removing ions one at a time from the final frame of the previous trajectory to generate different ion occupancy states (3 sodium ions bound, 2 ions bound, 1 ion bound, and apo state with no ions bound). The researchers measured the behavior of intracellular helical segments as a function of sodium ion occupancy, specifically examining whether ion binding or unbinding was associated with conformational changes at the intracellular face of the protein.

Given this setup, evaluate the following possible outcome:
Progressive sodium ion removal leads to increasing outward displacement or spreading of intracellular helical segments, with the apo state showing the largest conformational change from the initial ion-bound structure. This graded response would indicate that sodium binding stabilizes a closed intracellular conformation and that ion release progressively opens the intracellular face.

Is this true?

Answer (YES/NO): YES